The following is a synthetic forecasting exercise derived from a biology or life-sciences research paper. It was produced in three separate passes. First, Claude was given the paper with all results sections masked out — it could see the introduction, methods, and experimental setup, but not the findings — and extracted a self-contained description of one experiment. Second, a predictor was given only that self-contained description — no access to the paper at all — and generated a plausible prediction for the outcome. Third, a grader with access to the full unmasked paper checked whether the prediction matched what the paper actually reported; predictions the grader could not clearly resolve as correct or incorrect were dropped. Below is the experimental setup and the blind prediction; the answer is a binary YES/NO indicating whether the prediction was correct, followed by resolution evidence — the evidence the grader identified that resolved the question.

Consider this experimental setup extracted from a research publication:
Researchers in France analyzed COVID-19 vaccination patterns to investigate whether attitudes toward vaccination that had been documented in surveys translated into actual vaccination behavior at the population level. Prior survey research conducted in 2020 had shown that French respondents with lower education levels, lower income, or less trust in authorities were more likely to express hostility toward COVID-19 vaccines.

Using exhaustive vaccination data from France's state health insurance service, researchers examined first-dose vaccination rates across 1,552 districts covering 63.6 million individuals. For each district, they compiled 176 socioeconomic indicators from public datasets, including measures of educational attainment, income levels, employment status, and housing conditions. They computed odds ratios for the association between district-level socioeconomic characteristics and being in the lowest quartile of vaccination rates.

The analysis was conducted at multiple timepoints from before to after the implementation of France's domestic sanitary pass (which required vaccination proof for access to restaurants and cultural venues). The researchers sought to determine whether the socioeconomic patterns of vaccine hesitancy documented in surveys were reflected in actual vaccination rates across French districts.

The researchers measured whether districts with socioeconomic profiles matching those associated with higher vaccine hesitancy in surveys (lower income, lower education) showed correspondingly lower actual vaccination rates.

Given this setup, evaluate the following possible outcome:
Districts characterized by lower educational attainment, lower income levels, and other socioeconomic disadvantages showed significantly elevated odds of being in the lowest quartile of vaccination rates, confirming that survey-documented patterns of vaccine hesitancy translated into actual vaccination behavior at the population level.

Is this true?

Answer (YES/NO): YES